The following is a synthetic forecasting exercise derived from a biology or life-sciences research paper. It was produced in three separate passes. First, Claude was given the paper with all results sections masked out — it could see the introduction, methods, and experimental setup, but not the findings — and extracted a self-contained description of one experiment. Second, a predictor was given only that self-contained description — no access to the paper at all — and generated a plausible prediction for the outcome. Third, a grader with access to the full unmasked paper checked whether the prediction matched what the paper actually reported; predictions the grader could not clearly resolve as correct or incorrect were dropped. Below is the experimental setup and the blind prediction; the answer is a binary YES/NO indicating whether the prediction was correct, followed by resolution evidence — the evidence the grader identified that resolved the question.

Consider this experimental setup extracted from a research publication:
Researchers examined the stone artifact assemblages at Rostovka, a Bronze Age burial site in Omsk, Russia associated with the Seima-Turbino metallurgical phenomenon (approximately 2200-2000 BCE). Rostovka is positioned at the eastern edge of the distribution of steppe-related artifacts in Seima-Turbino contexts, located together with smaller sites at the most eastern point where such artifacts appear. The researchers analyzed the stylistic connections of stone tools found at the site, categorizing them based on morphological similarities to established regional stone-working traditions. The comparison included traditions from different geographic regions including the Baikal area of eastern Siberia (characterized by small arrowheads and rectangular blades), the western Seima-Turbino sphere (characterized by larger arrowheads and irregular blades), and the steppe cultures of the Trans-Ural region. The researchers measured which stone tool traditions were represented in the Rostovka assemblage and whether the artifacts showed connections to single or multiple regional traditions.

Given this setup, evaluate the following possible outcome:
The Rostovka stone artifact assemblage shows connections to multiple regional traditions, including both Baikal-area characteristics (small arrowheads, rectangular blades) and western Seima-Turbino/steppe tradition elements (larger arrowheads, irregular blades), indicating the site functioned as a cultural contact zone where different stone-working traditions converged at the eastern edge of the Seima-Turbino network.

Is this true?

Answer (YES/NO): YES